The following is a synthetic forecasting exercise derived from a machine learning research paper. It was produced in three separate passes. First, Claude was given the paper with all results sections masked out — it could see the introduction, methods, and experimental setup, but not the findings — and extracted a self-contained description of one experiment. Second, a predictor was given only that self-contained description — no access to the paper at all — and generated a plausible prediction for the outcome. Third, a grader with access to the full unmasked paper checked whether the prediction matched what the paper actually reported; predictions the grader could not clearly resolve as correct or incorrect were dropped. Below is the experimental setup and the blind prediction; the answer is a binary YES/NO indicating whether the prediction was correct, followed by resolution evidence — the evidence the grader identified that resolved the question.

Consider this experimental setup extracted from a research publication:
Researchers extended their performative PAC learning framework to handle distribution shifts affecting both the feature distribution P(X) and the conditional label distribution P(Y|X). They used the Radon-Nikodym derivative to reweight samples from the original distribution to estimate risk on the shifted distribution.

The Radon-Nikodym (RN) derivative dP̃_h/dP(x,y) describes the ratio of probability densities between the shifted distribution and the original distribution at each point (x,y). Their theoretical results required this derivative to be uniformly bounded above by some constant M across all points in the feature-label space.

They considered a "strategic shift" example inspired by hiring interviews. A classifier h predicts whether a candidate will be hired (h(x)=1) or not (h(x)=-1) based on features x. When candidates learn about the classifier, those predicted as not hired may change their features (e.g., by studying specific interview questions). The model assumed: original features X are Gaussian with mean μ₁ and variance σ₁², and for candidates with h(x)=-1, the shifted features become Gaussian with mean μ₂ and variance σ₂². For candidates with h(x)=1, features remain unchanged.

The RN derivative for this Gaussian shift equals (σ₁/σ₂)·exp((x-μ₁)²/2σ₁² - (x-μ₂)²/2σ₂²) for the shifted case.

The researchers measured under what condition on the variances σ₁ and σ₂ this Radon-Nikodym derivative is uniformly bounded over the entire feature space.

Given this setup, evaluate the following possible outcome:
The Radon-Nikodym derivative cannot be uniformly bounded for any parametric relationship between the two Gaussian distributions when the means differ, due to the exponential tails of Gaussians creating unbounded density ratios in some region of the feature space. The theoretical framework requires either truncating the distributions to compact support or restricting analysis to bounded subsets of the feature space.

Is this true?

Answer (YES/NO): NO